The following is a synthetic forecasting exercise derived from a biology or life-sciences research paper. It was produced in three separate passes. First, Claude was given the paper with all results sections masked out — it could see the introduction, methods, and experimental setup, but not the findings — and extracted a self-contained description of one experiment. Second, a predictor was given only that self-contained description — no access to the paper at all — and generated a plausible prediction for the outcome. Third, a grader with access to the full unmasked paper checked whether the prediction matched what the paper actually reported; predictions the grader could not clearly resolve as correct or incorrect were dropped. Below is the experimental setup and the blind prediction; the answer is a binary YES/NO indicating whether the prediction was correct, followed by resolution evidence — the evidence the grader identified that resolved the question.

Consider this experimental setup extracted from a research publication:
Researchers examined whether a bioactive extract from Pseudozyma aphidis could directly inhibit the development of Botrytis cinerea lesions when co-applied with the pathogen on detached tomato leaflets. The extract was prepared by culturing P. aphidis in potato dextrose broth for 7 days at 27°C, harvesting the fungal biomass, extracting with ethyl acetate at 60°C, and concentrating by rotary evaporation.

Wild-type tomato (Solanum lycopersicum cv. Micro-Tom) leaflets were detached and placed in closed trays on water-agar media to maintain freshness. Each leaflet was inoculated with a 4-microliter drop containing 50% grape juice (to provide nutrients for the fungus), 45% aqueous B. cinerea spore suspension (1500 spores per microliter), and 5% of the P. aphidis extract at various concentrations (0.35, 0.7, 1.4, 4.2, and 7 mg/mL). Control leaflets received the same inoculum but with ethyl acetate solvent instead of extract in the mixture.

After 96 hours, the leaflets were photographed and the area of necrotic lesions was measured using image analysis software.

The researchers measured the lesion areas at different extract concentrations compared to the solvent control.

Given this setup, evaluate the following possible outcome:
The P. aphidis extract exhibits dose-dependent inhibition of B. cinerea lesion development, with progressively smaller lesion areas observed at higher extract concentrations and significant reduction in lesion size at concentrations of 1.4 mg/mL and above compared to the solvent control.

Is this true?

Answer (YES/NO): NO